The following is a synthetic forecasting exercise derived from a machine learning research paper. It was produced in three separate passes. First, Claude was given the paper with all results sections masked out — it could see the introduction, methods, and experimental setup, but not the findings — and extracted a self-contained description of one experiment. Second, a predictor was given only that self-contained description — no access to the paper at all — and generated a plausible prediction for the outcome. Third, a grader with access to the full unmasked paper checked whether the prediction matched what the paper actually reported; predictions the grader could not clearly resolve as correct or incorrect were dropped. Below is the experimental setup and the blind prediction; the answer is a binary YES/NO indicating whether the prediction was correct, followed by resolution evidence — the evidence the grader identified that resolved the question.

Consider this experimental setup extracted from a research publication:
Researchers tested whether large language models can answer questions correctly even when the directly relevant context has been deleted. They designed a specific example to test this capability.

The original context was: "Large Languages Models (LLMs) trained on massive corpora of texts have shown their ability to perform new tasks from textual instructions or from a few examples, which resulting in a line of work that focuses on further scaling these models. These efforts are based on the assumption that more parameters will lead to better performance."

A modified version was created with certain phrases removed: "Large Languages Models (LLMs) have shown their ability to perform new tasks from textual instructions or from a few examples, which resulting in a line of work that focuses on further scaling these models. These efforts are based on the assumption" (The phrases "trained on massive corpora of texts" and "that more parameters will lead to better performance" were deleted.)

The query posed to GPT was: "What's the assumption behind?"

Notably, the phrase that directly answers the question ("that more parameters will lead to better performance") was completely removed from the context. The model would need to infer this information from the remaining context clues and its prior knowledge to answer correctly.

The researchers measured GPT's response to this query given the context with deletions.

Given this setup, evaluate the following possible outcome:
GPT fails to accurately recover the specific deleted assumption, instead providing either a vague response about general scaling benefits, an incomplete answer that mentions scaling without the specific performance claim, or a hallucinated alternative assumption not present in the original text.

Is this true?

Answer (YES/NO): NO